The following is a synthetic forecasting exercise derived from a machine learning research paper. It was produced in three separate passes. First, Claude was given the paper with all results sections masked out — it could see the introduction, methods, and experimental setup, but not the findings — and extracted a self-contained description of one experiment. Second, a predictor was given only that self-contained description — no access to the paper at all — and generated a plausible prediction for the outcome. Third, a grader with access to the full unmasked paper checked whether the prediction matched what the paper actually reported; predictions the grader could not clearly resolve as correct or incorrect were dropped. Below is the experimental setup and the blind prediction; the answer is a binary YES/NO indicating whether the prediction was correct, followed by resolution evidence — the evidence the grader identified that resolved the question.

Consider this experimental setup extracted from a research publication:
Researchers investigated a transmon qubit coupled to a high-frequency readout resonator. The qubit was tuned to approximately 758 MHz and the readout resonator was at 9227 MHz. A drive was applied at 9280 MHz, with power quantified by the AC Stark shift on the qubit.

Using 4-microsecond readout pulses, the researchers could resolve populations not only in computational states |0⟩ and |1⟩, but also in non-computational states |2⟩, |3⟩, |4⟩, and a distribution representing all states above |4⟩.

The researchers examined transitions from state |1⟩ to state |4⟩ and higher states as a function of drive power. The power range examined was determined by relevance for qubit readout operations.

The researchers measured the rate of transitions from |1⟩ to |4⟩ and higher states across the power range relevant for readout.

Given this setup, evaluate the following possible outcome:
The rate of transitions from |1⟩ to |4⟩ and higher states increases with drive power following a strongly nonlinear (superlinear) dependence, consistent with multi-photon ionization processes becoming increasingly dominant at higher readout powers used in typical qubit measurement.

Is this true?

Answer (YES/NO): NO